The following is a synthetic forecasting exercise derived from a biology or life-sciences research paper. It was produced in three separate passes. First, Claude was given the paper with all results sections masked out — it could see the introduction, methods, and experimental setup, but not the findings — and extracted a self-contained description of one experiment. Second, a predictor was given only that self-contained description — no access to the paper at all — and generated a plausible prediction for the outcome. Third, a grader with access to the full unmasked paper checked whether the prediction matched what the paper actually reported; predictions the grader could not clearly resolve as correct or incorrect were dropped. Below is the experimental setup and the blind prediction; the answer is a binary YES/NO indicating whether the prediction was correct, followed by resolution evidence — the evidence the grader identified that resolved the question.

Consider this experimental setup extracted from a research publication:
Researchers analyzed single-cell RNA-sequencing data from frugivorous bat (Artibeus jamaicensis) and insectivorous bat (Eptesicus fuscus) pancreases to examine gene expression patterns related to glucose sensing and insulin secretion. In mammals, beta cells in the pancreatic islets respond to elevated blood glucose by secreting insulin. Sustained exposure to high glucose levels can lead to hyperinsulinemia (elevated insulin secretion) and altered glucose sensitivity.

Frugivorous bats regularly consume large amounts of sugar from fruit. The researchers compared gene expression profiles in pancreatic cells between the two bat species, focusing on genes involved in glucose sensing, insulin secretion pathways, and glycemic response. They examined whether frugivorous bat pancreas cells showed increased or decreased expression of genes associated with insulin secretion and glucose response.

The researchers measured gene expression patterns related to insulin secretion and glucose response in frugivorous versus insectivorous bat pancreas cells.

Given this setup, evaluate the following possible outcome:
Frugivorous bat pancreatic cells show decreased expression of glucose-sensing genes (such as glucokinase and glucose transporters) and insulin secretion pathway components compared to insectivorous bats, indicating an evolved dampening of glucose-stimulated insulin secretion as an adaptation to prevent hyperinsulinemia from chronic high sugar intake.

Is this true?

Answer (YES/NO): NO